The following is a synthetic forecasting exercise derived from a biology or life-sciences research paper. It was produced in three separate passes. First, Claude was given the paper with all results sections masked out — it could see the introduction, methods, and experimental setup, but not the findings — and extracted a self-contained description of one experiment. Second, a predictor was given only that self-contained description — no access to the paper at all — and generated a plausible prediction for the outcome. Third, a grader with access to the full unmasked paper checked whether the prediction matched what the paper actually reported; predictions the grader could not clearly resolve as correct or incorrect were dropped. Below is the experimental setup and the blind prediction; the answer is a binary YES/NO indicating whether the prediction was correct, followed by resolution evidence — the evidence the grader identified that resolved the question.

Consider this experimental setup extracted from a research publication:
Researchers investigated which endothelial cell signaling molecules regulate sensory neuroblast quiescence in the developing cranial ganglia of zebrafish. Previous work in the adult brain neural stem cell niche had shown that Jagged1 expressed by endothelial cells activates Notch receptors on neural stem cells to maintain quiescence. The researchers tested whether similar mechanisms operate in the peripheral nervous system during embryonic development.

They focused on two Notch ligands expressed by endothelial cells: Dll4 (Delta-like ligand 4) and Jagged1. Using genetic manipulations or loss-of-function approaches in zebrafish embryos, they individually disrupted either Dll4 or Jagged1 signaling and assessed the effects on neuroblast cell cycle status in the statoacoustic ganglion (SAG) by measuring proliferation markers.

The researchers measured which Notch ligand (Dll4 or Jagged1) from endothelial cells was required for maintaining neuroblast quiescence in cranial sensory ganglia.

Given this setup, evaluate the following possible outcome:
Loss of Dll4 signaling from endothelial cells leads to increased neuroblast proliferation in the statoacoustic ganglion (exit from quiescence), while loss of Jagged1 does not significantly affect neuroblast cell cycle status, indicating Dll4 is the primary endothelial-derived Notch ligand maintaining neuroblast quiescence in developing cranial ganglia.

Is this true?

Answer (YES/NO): YES